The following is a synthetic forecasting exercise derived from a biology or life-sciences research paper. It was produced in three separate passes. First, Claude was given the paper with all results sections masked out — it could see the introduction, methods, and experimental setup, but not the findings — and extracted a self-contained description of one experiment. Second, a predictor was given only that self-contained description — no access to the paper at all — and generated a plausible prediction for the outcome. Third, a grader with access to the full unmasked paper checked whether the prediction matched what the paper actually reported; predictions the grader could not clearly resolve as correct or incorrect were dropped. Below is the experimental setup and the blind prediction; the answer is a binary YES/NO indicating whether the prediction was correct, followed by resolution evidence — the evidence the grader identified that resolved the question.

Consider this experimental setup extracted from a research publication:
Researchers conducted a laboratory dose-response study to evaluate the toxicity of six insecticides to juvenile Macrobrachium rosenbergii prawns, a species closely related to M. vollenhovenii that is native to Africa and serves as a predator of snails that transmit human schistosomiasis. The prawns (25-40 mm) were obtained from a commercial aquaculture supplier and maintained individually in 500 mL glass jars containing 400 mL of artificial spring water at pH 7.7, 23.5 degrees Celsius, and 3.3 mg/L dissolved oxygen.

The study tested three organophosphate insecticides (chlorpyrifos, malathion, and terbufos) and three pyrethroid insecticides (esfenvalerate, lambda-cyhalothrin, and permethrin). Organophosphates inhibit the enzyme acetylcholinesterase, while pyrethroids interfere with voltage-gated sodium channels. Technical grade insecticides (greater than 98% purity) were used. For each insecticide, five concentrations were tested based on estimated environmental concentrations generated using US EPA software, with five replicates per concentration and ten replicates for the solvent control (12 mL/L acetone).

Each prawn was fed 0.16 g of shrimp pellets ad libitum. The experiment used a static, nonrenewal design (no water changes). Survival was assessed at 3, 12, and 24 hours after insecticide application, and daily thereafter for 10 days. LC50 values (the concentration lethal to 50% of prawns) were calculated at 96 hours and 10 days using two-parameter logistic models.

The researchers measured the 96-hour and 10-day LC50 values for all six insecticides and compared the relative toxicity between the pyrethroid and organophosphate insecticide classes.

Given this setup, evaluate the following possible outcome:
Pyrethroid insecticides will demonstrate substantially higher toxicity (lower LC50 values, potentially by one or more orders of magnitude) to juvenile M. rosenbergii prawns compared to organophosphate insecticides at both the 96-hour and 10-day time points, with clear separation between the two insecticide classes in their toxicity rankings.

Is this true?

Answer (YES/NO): YES